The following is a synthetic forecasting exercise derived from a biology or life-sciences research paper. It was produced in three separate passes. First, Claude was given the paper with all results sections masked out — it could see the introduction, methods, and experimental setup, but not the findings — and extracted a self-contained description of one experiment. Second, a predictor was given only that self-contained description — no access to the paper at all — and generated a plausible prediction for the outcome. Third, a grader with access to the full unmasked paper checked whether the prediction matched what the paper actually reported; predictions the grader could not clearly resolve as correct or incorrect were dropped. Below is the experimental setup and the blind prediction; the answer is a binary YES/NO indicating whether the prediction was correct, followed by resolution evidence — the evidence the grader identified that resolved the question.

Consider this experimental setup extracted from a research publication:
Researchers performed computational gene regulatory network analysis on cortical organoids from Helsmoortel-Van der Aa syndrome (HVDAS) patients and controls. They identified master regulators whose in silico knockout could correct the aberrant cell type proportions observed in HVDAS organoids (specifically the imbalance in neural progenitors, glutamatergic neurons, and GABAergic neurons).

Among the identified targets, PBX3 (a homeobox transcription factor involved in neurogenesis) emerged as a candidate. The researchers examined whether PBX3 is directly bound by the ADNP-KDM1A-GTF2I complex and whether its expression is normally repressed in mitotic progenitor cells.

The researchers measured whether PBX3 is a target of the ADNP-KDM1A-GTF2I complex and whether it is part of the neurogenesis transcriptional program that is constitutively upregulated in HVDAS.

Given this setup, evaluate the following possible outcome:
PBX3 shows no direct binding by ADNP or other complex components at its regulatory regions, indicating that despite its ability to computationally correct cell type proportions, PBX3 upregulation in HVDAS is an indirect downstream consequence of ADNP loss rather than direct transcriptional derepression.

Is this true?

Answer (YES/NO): NO